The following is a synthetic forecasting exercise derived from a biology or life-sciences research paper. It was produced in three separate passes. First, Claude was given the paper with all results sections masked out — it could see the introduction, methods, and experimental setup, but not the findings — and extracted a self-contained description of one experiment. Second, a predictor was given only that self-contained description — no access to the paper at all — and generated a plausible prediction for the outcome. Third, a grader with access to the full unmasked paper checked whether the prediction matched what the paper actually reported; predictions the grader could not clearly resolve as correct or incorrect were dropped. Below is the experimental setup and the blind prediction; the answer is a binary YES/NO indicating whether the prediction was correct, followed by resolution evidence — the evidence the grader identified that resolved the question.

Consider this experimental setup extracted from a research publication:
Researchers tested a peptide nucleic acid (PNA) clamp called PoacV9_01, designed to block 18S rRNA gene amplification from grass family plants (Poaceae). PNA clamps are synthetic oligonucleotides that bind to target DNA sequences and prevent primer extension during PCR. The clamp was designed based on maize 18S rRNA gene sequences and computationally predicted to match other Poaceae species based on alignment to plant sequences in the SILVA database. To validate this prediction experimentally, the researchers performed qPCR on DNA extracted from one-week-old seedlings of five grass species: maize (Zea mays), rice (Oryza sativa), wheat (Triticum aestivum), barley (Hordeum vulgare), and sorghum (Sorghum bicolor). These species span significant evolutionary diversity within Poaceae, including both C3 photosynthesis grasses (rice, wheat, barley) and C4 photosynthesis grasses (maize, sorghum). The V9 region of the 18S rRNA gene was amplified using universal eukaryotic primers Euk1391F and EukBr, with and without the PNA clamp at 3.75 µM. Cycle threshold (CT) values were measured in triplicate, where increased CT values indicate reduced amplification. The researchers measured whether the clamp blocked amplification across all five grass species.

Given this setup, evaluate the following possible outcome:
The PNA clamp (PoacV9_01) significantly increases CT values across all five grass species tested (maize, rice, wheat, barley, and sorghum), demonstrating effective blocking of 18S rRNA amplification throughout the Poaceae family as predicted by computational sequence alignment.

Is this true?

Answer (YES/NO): YES